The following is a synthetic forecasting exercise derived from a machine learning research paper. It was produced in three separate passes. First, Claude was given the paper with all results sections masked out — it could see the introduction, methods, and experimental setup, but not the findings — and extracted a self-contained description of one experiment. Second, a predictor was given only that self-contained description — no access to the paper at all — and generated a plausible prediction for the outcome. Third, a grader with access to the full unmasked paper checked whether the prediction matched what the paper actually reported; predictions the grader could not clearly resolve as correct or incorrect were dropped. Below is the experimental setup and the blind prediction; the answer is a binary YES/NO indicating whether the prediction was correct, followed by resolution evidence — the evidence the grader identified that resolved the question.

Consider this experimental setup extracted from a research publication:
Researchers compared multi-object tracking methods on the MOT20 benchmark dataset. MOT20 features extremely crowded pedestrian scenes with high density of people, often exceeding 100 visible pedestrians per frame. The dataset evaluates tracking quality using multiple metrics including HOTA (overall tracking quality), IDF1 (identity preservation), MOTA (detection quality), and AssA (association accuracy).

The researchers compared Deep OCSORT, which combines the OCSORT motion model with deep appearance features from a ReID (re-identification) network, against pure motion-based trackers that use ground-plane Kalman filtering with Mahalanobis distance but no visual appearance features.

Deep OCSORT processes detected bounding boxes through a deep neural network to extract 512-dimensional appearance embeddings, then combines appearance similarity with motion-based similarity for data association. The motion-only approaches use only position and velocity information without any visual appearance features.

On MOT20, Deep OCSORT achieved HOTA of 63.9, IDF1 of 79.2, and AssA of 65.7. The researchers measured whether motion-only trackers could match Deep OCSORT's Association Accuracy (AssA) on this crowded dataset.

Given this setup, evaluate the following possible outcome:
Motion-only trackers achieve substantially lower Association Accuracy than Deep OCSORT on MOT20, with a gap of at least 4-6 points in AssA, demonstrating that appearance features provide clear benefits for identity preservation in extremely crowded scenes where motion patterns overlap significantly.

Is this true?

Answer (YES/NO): NO